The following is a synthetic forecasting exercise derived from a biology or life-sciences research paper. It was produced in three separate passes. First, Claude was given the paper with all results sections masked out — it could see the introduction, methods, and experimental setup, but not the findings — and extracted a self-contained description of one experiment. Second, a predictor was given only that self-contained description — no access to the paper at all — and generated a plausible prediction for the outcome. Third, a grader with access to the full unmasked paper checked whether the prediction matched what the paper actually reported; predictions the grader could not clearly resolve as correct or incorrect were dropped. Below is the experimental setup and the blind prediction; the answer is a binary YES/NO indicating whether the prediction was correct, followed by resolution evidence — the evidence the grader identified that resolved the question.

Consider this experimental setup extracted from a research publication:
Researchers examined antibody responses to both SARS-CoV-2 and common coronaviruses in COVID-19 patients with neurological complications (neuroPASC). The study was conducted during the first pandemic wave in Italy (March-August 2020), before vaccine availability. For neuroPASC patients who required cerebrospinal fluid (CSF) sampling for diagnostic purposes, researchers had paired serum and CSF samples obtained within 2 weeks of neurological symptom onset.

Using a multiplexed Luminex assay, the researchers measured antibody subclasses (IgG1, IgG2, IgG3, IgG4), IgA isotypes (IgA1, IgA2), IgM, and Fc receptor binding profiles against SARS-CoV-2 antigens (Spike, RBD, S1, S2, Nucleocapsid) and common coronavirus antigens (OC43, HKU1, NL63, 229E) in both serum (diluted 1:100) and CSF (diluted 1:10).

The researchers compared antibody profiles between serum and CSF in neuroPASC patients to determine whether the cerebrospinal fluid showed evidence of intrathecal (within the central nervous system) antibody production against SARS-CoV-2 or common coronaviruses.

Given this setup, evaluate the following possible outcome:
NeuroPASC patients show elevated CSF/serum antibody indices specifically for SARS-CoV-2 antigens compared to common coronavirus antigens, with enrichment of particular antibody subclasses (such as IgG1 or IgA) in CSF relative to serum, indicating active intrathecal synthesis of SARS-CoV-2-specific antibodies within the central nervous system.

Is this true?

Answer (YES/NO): NO